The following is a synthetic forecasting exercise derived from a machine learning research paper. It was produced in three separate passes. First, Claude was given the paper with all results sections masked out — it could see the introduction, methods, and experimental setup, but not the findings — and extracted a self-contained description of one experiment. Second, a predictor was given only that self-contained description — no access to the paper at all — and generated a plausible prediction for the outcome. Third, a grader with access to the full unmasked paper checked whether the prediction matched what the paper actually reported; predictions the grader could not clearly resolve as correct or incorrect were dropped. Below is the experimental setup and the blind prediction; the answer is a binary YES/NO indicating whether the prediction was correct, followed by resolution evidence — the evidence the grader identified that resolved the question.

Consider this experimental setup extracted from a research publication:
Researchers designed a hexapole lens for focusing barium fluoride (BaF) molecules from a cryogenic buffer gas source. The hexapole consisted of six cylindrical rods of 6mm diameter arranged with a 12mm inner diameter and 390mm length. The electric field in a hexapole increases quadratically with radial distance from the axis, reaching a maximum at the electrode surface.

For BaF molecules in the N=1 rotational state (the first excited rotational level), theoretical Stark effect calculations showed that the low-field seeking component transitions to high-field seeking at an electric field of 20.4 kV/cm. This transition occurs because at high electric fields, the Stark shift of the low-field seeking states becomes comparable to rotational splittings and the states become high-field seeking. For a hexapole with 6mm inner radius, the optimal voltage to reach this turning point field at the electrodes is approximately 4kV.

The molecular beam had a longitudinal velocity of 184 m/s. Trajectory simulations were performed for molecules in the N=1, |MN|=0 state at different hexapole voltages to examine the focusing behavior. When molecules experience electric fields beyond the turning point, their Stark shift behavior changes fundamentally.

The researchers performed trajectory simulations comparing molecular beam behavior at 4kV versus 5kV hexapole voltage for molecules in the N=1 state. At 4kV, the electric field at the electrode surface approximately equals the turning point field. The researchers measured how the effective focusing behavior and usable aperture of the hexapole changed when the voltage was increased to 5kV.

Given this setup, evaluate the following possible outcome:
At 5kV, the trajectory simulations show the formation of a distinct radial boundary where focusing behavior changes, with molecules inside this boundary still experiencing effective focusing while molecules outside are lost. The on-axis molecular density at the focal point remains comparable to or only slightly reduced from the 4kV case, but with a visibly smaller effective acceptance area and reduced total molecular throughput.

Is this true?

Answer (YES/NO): NO